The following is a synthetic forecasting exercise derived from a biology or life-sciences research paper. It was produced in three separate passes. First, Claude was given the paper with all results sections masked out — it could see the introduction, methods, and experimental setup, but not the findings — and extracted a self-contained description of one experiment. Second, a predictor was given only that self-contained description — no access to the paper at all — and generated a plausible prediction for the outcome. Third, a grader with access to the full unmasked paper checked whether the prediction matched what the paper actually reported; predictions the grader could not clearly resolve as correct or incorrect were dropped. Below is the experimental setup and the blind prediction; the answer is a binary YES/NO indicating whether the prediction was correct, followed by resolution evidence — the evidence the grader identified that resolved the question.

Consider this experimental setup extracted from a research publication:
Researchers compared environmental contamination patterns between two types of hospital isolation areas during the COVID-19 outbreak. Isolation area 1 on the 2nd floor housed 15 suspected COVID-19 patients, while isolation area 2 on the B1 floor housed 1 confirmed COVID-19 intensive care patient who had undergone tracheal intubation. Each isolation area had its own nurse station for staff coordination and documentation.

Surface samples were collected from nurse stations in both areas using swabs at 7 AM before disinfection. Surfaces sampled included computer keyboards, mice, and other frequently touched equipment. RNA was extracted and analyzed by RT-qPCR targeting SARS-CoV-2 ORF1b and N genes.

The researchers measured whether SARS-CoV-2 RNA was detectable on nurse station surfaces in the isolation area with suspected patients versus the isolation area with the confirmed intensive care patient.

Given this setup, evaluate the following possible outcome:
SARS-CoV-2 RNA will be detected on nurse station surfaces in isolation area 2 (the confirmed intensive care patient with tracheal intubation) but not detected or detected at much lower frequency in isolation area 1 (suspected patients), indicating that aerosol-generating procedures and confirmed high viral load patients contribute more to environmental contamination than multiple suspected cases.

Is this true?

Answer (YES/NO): NO